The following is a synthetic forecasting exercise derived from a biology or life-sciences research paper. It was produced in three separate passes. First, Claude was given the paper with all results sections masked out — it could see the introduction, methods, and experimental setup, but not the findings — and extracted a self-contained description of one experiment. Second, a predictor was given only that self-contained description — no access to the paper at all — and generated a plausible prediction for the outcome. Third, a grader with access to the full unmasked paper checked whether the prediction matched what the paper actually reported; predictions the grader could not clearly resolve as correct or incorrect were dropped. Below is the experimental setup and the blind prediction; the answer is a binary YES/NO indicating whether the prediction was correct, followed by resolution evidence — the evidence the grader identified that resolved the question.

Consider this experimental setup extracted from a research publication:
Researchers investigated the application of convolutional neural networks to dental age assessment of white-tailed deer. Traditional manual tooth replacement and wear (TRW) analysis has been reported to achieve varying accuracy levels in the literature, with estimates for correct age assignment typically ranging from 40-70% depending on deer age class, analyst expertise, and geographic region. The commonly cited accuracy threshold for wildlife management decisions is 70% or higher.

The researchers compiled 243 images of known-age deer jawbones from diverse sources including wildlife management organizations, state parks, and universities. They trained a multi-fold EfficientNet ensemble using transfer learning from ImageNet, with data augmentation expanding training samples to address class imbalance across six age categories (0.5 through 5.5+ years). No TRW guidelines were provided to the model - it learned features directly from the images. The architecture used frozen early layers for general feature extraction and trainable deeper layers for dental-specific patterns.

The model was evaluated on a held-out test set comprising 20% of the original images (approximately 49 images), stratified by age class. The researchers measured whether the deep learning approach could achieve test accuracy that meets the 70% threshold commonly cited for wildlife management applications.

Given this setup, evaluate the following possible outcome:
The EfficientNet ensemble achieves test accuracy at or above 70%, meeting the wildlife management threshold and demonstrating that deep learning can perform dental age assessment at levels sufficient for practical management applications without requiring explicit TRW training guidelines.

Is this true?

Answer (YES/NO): YES